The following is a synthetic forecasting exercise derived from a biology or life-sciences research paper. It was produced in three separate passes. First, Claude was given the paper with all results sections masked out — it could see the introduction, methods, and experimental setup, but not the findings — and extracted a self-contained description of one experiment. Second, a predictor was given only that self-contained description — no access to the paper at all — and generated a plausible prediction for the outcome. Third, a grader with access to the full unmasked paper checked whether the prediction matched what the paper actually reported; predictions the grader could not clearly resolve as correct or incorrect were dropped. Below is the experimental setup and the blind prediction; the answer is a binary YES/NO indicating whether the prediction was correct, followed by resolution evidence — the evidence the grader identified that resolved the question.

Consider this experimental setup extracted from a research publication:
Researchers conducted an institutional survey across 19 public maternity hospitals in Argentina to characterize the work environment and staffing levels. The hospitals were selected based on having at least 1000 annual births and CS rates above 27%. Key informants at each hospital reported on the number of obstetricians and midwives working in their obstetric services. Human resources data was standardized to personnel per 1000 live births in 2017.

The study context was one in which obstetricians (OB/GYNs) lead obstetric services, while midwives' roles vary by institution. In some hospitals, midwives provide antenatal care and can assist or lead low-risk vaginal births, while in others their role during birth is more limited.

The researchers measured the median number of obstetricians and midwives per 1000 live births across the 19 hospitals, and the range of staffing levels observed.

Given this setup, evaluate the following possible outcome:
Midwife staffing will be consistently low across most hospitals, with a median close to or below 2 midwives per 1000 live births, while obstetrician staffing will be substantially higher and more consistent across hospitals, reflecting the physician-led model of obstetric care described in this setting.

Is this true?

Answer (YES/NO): NO